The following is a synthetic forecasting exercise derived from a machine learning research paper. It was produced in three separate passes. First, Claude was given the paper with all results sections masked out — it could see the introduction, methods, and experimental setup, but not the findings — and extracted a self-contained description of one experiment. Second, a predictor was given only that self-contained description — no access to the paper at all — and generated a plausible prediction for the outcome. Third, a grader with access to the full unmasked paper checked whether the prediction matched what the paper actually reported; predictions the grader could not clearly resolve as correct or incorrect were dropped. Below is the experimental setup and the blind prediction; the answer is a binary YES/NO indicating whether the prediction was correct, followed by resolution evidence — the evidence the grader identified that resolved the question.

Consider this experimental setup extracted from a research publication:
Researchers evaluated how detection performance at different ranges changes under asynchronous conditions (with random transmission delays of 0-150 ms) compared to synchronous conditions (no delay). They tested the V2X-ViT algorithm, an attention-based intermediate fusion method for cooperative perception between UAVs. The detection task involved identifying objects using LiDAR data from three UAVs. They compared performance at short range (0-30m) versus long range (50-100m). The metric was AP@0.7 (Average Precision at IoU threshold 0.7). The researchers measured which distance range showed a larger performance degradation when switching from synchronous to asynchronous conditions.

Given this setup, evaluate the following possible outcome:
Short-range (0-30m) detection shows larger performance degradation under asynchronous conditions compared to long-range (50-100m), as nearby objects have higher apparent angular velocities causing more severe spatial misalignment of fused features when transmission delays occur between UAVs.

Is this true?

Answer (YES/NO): NO